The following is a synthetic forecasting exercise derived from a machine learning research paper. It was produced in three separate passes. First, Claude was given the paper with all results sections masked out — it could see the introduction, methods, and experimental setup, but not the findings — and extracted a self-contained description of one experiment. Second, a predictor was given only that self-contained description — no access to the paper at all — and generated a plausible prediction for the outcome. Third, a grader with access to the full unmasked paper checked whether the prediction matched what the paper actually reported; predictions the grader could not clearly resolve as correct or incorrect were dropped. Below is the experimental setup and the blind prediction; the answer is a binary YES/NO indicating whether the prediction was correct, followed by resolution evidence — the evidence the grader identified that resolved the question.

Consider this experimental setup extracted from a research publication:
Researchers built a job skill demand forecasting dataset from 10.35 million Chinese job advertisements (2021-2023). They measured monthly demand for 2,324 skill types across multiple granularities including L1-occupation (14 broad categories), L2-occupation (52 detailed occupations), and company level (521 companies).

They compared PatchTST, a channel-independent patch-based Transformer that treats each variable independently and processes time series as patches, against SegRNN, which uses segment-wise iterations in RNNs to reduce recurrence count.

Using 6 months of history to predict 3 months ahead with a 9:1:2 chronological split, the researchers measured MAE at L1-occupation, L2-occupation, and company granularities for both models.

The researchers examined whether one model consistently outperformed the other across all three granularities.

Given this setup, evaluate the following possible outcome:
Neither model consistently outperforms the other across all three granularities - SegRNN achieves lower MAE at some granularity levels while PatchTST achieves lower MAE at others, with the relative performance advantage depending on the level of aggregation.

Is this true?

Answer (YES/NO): NO